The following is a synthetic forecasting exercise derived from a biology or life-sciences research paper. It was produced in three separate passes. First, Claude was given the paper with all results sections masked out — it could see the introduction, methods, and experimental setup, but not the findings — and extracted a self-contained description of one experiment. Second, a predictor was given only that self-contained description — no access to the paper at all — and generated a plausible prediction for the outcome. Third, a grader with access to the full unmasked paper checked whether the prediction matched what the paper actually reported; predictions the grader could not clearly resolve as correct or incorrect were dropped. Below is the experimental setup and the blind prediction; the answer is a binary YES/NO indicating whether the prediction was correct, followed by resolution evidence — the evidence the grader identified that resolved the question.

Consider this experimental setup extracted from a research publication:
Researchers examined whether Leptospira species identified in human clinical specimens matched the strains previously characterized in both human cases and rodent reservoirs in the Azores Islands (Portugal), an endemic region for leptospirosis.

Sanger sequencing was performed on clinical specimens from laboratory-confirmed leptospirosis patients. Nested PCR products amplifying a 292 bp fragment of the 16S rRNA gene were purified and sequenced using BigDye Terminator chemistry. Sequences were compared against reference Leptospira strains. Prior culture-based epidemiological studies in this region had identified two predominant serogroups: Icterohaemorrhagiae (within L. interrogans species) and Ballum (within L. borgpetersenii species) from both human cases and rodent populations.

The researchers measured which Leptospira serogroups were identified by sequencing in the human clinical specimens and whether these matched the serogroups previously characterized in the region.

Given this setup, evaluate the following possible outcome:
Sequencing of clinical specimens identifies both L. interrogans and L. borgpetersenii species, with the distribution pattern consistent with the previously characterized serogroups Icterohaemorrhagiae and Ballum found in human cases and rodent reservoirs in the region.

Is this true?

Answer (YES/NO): YES